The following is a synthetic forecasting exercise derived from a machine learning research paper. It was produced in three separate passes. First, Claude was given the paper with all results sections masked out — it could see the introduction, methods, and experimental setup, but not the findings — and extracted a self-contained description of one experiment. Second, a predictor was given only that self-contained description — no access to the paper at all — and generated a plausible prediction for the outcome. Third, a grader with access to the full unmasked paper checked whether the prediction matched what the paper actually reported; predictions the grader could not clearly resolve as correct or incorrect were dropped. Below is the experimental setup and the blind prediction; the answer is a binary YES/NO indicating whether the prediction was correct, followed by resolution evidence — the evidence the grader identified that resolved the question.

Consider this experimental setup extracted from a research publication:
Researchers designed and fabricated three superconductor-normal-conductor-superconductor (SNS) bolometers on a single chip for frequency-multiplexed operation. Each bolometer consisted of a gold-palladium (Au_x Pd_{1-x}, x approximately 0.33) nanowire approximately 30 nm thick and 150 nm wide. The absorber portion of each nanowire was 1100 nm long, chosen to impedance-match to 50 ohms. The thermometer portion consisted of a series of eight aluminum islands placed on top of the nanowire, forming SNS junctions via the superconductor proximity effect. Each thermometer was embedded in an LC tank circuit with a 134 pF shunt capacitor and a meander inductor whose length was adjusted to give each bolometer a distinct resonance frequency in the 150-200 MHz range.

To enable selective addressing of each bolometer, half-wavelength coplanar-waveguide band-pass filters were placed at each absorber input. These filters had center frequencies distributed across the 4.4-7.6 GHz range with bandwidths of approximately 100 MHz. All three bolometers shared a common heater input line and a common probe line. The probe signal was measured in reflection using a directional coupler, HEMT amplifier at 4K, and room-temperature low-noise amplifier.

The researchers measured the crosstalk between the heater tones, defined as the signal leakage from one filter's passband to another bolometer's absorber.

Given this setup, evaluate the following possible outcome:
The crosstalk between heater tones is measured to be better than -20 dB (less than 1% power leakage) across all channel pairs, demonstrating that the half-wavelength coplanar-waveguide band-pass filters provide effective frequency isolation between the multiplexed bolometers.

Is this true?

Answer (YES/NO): NO